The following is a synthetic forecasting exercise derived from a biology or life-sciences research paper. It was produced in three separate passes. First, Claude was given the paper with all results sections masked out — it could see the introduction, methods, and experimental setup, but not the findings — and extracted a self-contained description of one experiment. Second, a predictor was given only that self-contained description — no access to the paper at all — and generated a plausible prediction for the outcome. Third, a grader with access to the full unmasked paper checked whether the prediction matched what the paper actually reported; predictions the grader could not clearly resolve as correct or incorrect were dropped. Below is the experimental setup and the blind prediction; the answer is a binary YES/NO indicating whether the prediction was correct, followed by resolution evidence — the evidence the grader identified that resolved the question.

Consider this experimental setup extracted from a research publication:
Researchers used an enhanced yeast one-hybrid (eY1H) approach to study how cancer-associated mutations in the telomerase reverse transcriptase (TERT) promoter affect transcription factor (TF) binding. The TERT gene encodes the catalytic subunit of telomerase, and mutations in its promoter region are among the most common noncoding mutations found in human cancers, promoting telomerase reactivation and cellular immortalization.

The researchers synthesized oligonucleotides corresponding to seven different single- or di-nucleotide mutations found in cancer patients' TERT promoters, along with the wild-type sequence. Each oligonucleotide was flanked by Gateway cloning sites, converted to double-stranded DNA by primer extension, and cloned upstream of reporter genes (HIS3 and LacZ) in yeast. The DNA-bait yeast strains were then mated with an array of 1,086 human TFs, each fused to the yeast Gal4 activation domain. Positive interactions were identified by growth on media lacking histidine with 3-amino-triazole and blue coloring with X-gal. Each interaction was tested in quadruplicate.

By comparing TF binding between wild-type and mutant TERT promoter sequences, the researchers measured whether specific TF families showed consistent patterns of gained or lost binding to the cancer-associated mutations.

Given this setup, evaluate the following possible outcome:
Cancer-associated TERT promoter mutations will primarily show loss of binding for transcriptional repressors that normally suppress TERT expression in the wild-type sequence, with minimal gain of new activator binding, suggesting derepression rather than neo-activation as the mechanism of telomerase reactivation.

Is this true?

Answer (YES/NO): NO